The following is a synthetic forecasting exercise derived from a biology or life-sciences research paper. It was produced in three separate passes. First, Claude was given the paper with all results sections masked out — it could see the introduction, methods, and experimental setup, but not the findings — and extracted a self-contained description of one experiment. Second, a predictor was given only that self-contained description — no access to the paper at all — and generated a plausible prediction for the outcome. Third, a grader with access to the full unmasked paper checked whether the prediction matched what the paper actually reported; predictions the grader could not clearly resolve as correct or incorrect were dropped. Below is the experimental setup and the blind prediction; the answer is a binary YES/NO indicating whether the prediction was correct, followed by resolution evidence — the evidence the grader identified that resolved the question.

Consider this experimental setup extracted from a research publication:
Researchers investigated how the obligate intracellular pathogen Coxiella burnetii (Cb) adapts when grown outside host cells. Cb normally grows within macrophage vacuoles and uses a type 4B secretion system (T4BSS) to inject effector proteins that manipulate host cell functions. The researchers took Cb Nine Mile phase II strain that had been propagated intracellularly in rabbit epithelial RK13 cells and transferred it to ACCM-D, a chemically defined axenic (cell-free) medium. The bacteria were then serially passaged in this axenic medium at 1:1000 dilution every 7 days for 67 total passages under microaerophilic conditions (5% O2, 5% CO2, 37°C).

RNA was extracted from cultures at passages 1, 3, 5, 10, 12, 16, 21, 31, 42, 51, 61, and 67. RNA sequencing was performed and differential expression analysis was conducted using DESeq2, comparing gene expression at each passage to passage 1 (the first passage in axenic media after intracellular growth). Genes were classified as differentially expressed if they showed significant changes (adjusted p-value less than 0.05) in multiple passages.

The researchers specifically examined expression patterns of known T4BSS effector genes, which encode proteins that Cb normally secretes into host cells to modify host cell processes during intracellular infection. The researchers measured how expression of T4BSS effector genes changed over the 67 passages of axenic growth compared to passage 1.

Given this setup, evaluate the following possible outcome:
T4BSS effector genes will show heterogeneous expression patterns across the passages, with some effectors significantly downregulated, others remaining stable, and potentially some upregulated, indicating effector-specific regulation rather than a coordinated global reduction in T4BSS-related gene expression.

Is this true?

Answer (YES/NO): YES